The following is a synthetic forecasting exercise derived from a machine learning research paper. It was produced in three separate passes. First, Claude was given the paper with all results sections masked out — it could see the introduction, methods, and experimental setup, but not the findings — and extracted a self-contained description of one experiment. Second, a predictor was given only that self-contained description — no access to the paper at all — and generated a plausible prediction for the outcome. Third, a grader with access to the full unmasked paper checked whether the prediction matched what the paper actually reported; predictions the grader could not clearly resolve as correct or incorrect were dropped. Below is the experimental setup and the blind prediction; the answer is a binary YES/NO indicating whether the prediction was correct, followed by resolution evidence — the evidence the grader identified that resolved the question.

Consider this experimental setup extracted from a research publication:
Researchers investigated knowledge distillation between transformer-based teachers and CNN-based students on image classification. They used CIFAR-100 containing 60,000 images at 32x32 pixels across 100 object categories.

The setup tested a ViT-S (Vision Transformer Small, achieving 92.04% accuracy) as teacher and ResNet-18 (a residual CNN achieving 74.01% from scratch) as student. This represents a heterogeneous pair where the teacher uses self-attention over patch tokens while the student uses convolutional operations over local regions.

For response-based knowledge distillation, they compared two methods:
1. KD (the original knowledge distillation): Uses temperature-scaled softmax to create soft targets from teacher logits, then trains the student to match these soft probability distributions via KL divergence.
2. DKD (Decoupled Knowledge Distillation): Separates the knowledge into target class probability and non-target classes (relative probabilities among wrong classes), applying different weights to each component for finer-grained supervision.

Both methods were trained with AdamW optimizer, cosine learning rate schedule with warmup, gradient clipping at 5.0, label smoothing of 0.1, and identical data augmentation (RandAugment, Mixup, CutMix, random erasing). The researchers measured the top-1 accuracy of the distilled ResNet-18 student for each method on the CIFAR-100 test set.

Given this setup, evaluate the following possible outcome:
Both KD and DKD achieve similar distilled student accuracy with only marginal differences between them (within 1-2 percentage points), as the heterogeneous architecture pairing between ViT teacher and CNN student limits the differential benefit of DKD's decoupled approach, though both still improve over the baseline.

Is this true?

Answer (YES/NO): YES